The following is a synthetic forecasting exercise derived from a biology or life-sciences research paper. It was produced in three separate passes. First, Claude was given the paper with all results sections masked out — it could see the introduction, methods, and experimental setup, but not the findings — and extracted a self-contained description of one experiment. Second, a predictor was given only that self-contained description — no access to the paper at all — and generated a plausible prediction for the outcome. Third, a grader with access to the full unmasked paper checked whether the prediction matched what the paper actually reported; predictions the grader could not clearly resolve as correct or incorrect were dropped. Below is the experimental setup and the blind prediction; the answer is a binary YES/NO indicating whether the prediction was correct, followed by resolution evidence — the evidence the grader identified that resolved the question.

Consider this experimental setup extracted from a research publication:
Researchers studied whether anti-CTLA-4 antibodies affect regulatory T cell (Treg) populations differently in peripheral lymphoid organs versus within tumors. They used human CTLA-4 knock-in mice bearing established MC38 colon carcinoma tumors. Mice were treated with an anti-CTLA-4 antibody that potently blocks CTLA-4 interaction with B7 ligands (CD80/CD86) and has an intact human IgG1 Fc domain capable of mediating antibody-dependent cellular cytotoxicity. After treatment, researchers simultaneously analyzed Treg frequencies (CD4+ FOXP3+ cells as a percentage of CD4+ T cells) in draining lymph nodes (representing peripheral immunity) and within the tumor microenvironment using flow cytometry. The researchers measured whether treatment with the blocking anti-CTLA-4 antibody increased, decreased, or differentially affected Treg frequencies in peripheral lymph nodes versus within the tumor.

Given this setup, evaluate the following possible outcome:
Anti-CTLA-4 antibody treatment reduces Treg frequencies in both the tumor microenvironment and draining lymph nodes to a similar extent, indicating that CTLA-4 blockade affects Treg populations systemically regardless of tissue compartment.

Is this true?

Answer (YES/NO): NO